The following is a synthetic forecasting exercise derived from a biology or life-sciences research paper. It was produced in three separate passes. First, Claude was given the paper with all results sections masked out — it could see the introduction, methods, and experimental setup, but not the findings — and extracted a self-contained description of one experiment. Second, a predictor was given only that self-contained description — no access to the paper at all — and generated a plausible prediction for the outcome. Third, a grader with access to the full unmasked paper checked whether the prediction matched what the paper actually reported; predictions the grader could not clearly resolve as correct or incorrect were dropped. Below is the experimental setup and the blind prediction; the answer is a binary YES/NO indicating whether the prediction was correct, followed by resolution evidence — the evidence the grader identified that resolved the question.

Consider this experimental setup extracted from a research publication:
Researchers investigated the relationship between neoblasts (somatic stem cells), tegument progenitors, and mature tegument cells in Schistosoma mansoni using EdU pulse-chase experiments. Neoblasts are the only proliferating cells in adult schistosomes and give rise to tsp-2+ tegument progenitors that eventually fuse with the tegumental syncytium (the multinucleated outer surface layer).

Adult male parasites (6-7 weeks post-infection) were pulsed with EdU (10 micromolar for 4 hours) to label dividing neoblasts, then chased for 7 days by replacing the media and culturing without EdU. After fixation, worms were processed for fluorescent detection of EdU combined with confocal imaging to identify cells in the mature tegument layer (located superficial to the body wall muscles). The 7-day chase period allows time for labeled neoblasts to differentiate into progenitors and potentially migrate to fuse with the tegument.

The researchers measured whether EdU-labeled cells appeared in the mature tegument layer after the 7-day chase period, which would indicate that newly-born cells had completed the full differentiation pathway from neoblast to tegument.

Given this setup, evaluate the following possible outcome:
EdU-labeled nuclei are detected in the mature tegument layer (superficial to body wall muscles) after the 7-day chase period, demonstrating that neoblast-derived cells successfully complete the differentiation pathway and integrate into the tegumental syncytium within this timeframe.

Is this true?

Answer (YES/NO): YES